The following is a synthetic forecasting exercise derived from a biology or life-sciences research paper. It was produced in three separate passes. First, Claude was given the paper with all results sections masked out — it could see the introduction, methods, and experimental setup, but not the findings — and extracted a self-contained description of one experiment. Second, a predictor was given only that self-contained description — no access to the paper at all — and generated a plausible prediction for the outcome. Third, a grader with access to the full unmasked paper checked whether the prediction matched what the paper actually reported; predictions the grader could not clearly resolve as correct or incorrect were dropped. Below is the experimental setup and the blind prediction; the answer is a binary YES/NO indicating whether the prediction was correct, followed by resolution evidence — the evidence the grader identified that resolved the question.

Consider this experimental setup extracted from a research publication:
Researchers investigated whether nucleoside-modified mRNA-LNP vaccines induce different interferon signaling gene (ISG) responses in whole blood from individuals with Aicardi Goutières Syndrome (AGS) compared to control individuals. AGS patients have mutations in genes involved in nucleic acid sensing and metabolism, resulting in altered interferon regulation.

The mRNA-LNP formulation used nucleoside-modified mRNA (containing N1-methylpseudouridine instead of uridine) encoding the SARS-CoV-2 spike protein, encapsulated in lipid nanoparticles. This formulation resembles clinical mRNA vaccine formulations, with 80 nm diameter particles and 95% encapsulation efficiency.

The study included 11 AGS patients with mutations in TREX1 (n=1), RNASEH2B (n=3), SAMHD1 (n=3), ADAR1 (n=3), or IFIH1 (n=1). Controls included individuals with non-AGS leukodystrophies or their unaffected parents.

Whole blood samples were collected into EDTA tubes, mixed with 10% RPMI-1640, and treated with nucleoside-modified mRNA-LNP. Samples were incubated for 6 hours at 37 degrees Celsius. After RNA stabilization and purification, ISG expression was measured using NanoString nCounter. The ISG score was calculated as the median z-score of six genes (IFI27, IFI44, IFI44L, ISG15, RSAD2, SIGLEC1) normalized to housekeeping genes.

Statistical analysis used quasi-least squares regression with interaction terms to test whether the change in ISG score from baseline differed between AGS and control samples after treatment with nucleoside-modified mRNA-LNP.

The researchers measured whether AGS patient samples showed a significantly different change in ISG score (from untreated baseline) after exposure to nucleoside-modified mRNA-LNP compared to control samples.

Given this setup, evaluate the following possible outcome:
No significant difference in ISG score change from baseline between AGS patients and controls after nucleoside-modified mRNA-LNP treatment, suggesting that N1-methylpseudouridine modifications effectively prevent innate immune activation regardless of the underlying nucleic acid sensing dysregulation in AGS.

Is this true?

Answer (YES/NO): NO